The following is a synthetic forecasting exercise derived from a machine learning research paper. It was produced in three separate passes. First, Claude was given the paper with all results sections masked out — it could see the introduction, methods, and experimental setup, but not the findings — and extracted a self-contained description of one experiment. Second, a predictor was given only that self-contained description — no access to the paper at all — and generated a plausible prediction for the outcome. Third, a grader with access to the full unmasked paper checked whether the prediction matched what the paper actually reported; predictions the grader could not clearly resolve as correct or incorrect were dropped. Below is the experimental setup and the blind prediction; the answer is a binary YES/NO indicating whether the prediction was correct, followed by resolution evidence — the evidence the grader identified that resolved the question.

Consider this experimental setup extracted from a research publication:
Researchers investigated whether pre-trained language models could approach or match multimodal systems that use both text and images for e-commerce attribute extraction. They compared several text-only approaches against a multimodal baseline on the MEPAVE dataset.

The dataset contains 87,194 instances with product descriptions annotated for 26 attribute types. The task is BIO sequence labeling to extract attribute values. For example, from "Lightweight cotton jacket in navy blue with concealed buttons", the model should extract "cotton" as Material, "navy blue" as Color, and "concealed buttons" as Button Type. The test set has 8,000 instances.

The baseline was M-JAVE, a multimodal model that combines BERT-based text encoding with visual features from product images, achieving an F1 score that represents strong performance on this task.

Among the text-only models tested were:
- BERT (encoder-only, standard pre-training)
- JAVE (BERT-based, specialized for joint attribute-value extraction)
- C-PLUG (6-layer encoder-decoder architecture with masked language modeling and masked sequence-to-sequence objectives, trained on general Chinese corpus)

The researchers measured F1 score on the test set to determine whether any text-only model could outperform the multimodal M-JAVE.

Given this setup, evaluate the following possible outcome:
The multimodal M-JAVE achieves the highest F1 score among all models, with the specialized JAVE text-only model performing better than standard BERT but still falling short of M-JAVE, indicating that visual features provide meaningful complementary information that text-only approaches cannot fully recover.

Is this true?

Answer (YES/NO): NO